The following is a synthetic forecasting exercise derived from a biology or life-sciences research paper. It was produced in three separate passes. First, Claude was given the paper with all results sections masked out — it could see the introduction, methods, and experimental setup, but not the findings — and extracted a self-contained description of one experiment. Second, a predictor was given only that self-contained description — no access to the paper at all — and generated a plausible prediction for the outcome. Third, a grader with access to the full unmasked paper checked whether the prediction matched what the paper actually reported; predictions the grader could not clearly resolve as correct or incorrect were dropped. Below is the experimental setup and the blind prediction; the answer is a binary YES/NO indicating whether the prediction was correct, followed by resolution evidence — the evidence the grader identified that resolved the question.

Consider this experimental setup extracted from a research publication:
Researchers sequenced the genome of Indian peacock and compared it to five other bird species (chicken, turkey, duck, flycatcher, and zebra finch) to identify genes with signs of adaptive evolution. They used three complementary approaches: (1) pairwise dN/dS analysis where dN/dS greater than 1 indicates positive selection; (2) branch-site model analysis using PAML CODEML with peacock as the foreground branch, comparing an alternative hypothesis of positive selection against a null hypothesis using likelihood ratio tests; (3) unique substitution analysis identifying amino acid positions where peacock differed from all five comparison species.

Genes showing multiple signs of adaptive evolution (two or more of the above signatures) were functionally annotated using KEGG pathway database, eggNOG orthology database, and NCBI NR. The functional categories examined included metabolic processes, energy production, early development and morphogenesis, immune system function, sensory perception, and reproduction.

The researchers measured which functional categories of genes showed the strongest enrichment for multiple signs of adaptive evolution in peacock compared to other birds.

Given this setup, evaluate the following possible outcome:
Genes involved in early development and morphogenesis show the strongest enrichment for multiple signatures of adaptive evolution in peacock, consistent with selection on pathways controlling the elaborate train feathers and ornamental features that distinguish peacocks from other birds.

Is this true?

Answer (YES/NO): NO